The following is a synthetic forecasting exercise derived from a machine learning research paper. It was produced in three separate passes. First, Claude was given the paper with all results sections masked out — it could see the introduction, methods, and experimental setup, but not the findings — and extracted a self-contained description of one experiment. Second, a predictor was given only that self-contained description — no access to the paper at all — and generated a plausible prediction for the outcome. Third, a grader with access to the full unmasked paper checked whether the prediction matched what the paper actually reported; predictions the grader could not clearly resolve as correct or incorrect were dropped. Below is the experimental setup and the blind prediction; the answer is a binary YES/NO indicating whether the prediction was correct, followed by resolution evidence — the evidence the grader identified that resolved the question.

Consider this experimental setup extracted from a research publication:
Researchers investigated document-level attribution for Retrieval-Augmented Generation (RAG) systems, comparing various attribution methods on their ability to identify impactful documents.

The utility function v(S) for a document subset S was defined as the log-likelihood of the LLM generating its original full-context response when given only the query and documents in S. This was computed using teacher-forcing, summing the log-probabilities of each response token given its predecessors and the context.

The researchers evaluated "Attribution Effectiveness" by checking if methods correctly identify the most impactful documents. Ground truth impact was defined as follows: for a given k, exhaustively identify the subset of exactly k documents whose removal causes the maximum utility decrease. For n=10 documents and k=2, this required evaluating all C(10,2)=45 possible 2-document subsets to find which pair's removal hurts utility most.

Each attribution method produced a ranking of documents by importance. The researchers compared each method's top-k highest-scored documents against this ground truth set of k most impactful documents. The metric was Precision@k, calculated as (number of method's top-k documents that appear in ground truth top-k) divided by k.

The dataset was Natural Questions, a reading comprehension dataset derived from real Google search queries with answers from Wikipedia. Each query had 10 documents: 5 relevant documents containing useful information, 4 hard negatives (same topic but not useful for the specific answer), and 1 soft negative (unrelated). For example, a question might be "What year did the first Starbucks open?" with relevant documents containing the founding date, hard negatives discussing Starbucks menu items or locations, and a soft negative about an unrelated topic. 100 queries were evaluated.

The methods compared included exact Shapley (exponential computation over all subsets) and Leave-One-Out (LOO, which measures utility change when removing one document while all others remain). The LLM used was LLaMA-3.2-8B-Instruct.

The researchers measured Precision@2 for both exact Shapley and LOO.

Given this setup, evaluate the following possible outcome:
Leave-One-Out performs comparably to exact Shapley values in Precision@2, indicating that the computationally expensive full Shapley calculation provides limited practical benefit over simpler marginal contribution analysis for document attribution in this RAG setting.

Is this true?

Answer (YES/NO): NO